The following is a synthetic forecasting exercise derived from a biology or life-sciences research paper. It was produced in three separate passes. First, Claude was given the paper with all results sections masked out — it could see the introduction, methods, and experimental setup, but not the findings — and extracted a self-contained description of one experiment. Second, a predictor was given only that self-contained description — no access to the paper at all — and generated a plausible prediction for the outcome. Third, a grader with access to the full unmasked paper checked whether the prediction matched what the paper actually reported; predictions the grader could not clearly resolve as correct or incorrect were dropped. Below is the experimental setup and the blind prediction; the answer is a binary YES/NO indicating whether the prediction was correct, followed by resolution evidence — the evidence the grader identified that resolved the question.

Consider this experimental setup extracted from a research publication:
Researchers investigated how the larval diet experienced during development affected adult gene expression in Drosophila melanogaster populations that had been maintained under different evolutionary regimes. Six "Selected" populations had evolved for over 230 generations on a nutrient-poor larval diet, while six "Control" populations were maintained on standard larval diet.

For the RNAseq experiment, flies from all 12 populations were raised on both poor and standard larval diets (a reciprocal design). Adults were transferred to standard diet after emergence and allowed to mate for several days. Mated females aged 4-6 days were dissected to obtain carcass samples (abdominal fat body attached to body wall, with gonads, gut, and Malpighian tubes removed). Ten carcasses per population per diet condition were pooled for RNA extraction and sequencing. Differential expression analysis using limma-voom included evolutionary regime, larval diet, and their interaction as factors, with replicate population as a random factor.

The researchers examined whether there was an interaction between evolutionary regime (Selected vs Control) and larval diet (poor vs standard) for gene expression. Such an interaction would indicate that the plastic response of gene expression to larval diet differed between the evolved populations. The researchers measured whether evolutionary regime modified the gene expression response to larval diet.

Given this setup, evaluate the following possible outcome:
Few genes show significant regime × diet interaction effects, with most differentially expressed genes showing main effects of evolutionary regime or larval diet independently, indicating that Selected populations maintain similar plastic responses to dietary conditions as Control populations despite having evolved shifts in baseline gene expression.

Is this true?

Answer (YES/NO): YES